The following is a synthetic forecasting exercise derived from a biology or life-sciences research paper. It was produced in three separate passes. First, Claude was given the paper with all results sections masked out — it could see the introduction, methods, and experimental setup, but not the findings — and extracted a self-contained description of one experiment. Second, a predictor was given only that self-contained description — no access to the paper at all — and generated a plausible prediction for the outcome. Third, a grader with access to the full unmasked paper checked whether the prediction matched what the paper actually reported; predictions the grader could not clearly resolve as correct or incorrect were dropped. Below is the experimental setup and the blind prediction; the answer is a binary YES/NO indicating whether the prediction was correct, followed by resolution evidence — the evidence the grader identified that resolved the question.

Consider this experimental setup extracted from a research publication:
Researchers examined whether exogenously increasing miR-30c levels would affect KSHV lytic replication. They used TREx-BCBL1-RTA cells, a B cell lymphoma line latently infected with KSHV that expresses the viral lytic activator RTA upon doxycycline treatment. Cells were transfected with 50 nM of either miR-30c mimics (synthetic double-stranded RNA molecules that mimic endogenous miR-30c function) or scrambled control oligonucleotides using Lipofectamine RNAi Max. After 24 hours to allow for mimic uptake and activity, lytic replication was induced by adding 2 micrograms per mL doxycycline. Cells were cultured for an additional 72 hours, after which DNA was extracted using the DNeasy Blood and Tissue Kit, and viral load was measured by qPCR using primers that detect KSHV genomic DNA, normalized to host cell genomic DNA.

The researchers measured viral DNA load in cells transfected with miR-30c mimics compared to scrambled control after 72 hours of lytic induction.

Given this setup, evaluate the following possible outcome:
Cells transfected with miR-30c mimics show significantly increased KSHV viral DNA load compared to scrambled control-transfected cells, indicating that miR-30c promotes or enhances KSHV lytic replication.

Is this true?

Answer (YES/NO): NO